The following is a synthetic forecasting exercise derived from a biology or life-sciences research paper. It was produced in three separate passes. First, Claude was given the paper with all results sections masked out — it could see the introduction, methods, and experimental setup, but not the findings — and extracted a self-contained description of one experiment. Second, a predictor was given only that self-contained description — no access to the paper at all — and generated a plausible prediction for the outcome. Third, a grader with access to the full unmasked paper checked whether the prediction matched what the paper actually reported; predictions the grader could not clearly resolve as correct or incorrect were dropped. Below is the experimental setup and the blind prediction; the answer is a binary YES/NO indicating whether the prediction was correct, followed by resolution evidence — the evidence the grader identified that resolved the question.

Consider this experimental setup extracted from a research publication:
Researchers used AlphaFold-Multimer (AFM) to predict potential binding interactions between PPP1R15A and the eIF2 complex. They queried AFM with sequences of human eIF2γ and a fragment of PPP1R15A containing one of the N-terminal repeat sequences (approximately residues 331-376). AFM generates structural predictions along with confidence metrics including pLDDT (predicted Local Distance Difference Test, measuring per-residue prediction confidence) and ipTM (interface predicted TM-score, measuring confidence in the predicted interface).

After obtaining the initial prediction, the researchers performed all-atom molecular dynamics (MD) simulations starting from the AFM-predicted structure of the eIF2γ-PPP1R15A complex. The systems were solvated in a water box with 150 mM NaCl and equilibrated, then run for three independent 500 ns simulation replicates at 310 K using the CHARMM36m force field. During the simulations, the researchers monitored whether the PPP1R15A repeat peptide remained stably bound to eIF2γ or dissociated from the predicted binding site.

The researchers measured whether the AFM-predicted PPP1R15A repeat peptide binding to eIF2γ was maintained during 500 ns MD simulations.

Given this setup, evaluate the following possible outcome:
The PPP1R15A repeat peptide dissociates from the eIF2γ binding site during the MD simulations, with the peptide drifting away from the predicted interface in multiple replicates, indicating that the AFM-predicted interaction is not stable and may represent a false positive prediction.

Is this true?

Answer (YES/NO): NO